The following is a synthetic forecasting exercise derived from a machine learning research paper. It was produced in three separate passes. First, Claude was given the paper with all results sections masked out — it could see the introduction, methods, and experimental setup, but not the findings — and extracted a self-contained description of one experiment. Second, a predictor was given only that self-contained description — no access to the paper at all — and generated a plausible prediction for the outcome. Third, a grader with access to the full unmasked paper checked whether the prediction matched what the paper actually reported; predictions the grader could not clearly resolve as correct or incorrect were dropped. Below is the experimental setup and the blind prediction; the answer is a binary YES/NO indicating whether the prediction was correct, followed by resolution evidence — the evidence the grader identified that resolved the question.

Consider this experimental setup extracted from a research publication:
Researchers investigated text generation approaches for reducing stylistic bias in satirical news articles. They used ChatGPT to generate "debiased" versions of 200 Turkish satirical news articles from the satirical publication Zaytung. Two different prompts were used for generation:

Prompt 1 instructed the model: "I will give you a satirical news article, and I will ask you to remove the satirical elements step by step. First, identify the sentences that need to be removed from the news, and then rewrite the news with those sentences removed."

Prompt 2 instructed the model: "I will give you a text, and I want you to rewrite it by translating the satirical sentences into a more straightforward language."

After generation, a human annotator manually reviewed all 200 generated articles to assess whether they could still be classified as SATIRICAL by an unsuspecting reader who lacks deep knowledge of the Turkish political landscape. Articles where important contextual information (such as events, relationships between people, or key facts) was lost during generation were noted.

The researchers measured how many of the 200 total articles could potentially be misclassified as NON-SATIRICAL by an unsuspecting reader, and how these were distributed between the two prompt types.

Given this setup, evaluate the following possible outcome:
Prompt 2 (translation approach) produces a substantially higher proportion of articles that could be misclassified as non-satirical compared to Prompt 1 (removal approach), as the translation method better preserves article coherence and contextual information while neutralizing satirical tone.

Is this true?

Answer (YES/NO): NO